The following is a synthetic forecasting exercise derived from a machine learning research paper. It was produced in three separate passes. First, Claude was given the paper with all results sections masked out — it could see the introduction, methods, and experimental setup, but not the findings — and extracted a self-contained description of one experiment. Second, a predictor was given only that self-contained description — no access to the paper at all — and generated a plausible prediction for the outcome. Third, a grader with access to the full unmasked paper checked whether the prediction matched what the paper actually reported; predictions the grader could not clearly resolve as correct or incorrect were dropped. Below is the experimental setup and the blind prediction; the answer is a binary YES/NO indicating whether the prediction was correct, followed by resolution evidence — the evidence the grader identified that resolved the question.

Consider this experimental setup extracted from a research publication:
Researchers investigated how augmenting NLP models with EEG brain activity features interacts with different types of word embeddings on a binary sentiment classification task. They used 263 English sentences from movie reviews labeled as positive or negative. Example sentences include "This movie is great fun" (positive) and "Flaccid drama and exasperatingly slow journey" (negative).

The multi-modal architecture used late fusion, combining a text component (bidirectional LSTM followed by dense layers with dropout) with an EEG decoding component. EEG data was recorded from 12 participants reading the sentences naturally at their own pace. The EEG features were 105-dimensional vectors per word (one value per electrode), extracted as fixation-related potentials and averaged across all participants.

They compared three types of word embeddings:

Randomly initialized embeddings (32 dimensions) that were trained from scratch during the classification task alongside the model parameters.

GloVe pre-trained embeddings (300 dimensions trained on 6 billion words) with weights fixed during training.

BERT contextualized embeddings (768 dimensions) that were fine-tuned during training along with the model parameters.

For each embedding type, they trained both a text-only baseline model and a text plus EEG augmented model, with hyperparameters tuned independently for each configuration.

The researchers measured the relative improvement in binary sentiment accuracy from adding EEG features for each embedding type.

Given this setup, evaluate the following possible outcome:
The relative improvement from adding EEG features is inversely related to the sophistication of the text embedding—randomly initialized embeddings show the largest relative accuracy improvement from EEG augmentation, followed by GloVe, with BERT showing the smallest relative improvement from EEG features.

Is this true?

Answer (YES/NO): NO